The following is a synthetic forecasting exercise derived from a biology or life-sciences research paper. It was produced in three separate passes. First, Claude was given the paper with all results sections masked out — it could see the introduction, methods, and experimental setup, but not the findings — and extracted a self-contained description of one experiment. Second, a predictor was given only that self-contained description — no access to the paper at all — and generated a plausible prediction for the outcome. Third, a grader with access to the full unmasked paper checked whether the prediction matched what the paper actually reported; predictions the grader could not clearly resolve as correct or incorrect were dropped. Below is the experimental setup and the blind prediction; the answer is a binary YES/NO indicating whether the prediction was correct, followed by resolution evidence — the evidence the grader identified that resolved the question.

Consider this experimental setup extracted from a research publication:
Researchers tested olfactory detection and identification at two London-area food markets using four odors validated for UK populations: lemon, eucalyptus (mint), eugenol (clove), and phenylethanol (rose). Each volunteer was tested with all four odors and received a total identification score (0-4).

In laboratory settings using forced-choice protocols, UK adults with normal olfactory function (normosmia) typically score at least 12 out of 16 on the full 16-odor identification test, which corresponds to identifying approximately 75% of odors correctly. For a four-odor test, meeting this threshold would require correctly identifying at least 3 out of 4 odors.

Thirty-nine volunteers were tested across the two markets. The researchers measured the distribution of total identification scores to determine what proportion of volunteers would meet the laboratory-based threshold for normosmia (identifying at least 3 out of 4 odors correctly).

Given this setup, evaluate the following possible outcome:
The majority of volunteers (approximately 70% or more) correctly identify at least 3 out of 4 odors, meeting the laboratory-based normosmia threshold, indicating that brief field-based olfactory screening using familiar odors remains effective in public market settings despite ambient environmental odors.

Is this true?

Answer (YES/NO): NO